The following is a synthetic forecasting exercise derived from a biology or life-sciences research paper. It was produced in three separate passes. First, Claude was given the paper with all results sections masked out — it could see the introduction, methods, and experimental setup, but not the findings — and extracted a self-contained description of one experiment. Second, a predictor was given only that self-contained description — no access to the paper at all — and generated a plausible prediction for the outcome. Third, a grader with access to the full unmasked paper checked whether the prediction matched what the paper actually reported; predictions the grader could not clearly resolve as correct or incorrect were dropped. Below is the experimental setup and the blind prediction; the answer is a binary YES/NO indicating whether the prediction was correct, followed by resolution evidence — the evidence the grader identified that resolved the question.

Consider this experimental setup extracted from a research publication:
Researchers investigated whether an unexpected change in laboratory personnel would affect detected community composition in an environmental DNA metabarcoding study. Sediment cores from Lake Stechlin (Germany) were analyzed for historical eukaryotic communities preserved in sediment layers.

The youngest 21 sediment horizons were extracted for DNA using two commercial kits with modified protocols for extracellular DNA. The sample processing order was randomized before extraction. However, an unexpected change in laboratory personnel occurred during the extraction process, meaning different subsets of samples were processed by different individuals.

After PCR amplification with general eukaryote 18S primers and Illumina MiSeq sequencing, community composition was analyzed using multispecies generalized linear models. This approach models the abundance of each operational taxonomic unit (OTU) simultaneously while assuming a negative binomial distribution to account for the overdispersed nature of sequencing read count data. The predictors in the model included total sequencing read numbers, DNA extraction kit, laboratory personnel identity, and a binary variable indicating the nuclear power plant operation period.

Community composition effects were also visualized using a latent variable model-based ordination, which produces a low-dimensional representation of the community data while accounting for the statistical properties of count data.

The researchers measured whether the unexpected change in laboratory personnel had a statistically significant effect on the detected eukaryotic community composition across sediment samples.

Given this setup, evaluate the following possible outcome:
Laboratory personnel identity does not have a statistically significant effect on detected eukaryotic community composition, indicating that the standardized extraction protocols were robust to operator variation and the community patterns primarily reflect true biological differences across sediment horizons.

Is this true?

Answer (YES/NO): NO